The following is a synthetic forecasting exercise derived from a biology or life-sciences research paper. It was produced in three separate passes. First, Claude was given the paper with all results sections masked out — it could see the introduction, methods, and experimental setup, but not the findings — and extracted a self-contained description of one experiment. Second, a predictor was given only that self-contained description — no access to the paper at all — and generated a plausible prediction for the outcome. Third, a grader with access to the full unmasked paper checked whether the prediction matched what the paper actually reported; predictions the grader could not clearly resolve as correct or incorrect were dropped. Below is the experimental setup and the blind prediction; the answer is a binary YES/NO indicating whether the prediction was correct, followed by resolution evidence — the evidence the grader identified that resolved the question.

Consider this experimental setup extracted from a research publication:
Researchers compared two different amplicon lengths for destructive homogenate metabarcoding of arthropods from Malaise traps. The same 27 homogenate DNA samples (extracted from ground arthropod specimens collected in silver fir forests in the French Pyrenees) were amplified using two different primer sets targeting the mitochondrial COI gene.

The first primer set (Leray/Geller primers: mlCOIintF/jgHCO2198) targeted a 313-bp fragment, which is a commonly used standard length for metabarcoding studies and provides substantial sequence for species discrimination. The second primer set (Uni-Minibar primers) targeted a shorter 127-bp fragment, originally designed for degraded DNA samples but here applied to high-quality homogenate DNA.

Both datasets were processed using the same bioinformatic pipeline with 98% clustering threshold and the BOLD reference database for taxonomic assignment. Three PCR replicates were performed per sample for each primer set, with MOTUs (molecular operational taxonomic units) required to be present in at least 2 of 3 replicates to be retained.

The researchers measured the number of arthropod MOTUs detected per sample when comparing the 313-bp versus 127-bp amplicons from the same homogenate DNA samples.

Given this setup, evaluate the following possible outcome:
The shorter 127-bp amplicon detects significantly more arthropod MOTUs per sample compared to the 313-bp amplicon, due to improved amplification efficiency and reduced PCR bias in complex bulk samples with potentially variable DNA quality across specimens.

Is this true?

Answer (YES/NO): NO